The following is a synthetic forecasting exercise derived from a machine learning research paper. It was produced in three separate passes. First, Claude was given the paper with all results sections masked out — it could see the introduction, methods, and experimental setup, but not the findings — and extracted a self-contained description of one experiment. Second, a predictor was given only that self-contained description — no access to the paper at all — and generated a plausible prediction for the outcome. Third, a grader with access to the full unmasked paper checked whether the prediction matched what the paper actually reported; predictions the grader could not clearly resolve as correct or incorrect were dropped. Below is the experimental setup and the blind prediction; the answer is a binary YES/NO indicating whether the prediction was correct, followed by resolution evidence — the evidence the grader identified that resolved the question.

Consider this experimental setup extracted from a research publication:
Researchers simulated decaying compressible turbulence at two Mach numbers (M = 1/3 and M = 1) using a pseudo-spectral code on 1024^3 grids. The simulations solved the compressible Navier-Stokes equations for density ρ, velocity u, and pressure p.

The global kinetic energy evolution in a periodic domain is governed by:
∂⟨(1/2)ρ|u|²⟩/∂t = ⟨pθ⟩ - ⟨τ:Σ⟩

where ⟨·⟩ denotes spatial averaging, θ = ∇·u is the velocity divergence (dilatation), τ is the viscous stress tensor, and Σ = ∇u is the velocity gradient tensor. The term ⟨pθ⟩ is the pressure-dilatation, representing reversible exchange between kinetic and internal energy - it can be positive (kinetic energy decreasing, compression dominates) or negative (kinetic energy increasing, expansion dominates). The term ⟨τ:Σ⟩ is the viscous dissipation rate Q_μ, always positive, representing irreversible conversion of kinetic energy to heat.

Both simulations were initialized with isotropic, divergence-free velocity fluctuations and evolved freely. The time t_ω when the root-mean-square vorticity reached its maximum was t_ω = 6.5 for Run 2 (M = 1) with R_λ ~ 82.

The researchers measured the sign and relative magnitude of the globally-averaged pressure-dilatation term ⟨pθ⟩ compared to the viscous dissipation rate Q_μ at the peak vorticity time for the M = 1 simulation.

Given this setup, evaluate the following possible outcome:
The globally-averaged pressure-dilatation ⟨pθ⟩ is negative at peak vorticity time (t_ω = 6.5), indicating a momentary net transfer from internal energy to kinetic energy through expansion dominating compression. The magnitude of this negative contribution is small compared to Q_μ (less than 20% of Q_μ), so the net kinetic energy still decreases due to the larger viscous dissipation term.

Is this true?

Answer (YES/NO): NO